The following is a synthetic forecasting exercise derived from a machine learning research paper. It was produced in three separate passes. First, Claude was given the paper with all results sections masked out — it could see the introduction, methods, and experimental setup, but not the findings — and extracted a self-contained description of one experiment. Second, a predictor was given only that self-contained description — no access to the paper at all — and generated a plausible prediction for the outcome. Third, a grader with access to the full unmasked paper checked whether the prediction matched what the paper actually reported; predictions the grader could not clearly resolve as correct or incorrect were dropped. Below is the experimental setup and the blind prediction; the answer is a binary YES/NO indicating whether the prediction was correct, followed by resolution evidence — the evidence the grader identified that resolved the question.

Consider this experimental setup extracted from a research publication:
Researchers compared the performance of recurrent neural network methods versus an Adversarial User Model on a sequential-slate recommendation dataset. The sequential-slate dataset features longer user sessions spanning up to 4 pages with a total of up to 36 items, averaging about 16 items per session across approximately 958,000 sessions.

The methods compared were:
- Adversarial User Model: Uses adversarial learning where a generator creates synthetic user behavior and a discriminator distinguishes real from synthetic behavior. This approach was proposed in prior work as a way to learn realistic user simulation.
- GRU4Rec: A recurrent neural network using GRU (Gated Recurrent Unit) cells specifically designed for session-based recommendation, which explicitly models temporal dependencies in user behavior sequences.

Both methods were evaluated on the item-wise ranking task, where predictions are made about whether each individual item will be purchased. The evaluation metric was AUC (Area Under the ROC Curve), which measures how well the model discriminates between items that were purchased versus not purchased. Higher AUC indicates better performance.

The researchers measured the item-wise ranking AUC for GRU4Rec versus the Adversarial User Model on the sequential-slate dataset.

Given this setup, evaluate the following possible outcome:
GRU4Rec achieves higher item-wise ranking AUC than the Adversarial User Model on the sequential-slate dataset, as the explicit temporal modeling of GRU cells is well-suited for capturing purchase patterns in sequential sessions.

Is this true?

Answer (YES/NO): YES